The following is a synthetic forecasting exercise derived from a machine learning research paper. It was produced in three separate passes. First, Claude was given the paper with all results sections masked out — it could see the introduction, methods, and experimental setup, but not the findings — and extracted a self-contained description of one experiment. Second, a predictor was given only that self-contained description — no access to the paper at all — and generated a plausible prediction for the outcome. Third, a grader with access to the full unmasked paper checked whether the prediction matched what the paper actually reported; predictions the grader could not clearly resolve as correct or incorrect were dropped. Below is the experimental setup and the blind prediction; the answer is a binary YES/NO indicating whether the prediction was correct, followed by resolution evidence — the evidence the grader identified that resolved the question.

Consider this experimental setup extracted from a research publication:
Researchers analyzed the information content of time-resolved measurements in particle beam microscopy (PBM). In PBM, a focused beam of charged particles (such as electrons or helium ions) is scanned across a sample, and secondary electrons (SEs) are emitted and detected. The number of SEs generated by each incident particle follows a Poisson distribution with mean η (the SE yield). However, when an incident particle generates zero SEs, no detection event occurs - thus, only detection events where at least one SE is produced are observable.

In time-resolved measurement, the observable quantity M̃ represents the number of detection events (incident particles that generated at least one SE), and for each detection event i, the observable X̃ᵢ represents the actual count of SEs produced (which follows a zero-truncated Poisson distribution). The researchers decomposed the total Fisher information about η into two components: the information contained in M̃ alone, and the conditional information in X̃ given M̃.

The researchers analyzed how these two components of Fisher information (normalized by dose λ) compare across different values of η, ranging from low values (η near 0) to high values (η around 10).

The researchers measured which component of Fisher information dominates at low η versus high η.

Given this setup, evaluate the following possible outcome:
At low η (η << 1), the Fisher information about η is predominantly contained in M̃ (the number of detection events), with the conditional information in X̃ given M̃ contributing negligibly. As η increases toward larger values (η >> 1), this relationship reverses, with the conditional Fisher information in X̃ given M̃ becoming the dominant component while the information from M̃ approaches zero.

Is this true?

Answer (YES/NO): YES